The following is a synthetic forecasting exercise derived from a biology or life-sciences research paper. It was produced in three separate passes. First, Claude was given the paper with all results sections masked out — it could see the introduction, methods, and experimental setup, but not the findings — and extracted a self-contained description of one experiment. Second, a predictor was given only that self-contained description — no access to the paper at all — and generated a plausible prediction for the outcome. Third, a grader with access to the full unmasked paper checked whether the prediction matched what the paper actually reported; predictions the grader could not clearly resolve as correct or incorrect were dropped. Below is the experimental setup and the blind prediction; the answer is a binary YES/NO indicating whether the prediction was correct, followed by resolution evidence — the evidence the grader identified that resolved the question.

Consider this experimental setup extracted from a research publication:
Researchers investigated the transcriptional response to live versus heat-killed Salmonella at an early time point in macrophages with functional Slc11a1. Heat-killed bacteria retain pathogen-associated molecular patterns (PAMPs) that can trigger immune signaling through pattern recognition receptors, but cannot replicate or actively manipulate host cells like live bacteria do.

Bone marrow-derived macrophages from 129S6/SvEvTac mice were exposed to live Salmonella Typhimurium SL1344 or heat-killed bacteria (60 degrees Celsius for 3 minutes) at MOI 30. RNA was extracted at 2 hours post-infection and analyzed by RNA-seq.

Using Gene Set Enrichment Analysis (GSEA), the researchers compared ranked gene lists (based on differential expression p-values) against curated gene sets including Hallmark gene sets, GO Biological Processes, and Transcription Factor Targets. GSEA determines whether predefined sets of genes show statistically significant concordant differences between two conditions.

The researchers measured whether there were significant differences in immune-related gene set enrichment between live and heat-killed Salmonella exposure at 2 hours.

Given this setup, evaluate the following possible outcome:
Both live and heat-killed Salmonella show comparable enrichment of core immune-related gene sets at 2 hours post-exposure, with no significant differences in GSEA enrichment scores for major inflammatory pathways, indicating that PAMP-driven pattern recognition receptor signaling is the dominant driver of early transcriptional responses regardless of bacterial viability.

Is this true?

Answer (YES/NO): NO